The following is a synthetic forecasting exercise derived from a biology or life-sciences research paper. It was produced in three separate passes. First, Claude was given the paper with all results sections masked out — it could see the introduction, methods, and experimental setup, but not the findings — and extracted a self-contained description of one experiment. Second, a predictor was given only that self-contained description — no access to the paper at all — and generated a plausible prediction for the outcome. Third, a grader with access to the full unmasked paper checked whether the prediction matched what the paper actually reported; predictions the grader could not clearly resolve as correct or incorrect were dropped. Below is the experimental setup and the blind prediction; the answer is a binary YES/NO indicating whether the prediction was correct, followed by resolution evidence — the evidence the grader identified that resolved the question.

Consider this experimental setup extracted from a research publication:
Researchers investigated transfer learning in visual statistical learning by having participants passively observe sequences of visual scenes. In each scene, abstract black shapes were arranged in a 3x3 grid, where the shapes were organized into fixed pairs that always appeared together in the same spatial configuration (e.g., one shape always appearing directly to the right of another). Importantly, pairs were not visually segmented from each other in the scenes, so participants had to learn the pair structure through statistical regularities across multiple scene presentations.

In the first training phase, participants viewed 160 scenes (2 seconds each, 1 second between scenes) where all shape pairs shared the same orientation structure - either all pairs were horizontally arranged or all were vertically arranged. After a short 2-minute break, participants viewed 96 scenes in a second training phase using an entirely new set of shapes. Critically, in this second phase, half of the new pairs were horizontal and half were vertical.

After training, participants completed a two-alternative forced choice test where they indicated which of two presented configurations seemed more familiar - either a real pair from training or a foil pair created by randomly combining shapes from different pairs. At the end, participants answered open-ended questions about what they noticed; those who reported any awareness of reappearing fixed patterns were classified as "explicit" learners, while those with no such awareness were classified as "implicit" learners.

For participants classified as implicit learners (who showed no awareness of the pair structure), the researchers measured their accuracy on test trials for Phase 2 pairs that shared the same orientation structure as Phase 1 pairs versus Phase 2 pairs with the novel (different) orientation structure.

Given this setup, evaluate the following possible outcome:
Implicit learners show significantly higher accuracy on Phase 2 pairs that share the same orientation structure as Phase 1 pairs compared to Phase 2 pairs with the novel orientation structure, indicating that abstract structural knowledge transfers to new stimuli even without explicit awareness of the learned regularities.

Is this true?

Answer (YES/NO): NO